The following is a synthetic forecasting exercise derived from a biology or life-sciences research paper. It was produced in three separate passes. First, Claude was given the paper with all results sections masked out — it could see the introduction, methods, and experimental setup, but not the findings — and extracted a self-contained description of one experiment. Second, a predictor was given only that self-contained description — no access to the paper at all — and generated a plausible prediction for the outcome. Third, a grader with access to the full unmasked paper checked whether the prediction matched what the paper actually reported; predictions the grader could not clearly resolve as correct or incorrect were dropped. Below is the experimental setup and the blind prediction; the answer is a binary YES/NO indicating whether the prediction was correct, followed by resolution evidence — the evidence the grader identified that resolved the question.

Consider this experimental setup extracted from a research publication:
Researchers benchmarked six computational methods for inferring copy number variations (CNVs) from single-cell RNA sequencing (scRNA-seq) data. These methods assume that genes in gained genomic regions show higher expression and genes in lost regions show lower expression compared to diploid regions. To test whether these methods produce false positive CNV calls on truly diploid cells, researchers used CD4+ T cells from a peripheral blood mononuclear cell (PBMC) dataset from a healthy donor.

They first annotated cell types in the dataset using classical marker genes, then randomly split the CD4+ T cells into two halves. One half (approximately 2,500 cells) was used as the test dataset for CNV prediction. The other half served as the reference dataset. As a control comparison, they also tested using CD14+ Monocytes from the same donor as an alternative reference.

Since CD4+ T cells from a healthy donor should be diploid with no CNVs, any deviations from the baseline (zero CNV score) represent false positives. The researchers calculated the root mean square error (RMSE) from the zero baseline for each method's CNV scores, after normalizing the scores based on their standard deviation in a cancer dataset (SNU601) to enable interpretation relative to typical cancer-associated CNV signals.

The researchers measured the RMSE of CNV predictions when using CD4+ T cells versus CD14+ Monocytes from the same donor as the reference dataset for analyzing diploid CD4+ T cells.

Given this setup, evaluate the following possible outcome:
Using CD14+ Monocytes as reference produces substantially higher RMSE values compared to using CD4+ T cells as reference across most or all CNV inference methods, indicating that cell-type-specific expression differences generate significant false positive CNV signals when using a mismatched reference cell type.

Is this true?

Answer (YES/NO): NO